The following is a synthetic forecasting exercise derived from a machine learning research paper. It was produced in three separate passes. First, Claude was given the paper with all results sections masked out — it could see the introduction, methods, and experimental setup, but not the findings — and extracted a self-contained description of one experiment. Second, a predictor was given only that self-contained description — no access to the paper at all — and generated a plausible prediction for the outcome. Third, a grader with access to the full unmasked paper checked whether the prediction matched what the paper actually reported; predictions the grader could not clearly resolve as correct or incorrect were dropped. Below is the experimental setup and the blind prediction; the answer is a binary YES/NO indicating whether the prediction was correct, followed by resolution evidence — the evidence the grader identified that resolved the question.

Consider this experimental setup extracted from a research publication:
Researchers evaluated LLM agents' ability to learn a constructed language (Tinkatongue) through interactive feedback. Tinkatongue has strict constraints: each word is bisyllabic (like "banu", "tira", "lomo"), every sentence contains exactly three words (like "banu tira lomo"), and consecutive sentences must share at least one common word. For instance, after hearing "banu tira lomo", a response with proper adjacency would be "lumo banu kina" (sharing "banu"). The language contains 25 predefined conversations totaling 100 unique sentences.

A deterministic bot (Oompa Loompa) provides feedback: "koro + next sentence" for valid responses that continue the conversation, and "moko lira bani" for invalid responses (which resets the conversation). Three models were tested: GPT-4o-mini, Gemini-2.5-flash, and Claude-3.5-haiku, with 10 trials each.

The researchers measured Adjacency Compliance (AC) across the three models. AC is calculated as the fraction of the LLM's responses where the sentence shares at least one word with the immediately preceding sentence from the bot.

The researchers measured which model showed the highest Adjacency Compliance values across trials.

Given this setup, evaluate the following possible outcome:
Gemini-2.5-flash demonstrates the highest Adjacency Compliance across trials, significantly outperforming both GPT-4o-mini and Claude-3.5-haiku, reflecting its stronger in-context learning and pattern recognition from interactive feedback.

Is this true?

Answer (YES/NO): NO